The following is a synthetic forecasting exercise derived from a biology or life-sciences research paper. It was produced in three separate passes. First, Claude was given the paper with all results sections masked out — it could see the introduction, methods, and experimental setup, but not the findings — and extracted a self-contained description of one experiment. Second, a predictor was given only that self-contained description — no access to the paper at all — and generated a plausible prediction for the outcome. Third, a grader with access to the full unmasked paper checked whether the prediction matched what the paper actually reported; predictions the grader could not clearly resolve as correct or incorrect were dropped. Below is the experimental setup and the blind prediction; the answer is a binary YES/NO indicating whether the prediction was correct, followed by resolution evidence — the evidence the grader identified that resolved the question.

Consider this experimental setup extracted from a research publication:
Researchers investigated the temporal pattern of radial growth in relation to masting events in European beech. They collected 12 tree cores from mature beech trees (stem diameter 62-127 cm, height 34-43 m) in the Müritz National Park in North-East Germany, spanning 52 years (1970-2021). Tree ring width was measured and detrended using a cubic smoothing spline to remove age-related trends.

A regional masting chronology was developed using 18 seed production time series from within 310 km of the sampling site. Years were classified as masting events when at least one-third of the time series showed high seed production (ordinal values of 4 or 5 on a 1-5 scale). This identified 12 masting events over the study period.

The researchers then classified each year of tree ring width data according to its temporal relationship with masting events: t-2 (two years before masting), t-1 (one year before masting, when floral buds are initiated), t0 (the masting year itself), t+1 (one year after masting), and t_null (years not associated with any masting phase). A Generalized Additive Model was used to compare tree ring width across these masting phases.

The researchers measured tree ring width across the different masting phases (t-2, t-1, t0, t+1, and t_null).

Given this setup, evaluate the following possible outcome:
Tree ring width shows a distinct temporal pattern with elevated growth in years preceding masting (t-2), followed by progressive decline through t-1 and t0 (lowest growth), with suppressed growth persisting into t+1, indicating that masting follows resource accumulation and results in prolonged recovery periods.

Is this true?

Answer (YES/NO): NO